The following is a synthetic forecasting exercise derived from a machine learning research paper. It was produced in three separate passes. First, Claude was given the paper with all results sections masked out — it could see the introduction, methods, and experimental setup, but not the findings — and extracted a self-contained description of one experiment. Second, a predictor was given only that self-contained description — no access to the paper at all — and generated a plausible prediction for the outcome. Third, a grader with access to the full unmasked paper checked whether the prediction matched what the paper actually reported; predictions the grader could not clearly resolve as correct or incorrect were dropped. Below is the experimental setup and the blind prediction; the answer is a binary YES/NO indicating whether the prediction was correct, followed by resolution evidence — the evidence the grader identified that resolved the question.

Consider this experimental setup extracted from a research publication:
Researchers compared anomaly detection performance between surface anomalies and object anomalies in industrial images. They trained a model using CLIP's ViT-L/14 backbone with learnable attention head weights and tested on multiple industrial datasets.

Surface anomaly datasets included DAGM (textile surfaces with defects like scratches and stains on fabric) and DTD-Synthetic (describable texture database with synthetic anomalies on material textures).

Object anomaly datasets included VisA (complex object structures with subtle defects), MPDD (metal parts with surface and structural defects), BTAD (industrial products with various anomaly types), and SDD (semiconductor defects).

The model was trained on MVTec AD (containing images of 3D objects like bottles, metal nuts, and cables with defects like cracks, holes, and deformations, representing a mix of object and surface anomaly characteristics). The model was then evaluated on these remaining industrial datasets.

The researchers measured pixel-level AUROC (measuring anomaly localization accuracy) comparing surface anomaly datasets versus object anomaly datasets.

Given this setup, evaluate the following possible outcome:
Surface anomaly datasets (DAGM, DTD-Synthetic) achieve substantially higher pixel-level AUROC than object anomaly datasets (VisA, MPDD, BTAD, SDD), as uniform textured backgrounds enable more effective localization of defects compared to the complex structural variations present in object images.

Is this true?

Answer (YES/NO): NO